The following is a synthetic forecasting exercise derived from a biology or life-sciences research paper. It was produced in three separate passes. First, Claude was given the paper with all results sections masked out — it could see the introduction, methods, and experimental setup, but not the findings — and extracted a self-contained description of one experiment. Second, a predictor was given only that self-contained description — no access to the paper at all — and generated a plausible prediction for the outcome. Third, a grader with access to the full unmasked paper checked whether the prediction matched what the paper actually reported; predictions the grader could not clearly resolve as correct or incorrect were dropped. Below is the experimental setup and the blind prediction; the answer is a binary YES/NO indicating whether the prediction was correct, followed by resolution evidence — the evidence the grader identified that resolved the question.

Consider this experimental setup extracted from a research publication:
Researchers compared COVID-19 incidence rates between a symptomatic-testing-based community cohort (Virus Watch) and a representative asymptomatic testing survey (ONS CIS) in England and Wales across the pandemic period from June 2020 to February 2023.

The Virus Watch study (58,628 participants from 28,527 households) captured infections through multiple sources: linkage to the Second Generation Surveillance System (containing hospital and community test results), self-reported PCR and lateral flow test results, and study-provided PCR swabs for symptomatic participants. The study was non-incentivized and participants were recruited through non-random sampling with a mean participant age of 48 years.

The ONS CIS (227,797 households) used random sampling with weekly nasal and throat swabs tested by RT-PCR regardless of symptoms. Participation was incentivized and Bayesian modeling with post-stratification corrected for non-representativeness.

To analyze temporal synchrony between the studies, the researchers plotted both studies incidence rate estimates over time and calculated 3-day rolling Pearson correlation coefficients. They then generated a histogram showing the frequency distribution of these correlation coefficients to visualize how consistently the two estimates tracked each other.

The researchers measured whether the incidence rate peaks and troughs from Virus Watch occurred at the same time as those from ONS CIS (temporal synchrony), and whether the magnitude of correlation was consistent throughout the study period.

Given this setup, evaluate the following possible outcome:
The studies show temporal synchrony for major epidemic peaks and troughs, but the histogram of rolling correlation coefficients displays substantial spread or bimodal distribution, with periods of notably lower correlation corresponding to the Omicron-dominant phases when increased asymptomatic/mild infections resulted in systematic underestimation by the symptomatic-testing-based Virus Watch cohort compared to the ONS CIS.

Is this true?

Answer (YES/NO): NO